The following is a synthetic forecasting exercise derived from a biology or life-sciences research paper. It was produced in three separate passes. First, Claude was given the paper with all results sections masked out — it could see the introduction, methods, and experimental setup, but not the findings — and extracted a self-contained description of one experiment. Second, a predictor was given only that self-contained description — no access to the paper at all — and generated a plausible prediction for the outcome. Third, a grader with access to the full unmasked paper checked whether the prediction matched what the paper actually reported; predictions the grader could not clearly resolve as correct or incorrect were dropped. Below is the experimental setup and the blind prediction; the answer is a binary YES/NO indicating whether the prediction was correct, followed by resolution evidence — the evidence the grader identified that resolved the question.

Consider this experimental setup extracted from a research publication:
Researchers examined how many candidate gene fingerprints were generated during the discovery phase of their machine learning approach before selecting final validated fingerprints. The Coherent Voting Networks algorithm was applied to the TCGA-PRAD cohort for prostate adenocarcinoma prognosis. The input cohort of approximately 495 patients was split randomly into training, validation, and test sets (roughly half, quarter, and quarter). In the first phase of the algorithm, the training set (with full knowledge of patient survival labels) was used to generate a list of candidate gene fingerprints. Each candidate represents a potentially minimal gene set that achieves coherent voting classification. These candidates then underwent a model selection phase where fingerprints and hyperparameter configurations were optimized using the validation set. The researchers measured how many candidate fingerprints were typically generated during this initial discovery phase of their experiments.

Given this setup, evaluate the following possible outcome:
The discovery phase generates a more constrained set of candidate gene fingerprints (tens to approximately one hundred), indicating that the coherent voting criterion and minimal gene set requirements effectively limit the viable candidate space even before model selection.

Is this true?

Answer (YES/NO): YES